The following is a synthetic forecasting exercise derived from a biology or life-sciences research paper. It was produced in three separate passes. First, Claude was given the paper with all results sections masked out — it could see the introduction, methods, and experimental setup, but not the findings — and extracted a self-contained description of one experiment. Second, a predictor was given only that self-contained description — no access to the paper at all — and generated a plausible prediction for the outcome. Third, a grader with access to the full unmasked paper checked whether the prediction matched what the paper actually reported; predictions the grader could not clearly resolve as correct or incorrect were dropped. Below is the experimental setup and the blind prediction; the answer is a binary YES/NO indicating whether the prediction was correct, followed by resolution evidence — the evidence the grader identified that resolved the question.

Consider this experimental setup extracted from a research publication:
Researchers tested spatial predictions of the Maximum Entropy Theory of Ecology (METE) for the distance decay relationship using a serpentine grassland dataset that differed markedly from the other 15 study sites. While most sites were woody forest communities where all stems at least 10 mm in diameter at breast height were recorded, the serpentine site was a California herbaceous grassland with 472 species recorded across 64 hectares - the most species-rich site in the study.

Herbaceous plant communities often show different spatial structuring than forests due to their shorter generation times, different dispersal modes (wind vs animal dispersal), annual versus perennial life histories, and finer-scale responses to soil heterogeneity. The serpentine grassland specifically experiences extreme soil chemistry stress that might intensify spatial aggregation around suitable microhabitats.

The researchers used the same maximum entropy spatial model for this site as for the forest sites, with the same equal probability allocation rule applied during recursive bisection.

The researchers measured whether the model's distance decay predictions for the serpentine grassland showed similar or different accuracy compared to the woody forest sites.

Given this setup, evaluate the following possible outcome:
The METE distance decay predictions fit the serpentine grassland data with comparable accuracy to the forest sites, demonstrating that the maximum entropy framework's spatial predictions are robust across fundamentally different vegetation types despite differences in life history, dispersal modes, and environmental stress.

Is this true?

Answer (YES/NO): NO